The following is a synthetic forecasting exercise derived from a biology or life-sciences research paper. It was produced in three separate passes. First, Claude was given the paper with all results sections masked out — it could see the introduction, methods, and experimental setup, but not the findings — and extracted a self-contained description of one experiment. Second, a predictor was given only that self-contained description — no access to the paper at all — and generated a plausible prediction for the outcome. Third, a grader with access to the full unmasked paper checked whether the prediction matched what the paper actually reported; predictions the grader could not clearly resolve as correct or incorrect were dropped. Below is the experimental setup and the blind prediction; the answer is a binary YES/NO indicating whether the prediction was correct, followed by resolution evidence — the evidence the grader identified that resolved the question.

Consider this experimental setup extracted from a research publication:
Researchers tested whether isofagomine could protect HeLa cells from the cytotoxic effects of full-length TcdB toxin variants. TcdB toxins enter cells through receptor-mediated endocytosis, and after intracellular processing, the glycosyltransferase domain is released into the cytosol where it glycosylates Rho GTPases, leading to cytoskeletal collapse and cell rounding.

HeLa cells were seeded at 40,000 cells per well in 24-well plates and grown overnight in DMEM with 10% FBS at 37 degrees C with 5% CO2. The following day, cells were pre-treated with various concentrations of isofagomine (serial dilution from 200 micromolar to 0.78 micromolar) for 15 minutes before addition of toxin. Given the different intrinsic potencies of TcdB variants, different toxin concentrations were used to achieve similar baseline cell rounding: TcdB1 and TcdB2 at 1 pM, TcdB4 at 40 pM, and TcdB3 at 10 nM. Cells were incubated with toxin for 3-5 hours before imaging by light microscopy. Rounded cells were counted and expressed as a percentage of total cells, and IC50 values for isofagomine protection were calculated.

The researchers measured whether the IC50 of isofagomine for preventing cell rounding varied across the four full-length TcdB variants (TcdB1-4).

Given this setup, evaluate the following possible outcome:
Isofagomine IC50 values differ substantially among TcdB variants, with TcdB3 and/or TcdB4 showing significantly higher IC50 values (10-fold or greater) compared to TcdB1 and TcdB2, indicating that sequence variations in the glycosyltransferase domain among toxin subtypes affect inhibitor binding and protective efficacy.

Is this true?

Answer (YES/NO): NO